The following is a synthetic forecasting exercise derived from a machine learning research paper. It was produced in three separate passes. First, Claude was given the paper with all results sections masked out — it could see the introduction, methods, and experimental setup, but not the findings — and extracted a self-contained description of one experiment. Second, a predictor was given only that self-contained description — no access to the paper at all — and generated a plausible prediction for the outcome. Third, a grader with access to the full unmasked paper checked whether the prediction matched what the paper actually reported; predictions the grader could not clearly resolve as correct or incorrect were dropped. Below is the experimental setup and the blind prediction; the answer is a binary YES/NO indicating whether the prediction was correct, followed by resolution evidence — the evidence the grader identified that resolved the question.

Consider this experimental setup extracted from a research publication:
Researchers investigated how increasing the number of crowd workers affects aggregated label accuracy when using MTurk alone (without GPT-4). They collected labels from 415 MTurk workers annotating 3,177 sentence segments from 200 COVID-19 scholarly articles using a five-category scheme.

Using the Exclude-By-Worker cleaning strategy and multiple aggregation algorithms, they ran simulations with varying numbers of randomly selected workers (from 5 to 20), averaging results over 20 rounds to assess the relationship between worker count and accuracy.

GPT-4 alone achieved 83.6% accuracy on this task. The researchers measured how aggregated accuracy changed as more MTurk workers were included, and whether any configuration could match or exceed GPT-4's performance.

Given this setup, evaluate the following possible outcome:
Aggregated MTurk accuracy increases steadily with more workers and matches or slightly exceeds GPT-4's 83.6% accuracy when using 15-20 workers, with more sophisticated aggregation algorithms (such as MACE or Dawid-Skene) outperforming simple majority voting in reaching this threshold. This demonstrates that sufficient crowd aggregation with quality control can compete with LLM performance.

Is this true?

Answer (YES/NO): NO